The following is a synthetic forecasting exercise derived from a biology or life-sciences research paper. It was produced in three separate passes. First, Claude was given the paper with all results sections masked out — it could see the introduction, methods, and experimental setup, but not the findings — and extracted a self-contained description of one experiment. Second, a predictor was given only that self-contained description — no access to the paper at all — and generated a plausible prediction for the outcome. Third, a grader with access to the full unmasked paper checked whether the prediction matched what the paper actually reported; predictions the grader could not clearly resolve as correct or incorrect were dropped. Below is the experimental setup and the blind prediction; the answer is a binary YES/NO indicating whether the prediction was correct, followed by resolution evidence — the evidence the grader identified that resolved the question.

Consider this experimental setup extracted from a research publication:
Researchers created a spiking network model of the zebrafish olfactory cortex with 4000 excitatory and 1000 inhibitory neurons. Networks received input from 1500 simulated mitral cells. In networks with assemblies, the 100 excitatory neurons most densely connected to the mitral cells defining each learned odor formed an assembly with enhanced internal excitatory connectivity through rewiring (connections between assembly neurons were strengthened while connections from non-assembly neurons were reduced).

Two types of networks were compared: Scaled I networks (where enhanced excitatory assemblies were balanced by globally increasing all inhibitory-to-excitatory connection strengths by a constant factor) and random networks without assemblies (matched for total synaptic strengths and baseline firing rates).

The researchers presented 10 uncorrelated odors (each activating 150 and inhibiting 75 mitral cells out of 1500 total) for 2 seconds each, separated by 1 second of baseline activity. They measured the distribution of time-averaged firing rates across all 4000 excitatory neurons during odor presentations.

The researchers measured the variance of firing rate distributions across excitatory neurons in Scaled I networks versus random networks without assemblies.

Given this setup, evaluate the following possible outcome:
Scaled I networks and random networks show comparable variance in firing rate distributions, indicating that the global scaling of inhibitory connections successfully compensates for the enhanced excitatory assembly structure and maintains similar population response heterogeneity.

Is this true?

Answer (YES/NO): NO